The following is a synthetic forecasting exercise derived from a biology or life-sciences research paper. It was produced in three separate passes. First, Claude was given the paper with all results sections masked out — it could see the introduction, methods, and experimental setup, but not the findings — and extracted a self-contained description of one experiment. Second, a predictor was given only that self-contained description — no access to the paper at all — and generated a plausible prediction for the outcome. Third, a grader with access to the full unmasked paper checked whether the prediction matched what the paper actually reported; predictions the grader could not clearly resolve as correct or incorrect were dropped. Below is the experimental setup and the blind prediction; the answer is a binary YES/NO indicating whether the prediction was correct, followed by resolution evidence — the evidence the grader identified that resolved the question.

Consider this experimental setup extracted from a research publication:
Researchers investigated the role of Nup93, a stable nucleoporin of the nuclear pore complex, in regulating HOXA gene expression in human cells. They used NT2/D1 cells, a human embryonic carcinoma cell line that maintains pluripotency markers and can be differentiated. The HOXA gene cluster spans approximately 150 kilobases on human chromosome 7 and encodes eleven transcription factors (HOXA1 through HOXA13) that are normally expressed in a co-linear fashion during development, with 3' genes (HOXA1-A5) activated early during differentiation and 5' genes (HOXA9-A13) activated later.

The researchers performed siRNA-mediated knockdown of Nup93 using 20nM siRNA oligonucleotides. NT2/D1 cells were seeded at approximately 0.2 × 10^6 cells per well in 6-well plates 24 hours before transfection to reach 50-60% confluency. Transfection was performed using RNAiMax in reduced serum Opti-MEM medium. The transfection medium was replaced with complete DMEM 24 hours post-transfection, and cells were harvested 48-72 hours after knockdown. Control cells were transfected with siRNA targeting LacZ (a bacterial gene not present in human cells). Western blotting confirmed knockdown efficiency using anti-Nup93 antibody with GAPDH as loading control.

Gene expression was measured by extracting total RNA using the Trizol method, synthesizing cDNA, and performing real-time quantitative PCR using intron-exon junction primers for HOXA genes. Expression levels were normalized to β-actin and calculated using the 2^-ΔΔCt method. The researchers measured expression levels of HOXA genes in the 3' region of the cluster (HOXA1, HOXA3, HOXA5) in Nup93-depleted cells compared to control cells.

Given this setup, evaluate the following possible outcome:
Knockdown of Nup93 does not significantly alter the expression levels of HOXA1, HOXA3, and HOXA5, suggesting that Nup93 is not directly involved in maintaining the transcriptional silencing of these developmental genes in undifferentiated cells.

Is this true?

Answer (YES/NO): NO